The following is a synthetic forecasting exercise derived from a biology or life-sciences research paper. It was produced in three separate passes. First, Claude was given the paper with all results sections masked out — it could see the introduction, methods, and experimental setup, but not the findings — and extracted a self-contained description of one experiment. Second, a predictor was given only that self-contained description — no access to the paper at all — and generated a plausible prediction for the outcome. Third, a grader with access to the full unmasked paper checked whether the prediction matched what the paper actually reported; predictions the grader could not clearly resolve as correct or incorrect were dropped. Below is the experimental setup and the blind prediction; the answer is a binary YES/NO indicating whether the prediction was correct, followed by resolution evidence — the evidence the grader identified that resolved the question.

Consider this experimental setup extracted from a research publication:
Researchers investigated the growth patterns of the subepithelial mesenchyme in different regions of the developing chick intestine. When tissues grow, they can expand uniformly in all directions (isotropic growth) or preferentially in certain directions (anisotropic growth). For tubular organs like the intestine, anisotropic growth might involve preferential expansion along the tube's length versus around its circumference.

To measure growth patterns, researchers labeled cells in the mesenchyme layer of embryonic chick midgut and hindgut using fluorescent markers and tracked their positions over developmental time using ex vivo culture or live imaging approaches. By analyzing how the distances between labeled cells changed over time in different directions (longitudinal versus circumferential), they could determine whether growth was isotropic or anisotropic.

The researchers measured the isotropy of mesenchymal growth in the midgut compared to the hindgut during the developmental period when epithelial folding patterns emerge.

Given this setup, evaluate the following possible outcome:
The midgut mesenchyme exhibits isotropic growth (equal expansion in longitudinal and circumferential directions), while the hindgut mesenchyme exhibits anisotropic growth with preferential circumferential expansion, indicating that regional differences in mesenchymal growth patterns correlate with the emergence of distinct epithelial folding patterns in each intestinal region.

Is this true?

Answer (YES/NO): NO